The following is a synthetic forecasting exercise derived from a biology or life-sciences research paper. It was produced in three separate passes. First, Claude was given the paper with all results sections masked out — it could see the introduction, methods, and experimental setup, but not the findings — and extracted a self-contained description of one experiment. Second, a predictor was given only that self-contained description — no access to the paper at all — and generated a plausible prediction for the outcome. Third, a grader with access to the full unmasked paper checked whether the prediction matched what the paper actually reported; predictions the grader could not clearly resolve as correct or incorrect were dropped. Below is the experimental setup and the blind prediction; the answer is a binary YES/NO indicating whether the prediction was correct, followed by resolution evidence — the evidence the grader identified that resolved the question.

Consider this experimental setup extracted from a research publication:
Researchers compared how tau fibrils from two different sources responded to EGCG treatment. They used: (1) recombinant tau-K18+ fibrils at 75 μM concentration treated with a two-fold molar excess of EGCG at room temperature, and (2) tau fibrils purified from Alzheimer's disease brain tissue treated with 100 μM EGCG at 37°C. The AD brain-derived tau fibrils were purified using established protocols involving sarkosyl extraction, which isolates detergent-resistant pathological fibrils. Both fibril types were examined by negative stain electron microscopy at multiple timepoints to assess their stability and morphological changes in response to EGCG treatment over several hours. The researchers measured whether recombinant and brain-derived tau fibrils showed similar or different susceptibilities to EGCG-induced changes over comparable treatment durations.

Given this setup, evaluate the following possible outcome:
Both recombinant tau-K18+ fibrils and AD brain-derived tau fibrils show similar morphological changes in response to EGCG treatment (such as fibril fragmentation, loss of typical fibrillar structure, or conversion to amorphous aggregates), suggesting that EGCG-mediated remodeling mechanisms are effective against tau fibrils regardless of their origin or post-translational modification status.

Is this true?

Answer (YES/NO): YES